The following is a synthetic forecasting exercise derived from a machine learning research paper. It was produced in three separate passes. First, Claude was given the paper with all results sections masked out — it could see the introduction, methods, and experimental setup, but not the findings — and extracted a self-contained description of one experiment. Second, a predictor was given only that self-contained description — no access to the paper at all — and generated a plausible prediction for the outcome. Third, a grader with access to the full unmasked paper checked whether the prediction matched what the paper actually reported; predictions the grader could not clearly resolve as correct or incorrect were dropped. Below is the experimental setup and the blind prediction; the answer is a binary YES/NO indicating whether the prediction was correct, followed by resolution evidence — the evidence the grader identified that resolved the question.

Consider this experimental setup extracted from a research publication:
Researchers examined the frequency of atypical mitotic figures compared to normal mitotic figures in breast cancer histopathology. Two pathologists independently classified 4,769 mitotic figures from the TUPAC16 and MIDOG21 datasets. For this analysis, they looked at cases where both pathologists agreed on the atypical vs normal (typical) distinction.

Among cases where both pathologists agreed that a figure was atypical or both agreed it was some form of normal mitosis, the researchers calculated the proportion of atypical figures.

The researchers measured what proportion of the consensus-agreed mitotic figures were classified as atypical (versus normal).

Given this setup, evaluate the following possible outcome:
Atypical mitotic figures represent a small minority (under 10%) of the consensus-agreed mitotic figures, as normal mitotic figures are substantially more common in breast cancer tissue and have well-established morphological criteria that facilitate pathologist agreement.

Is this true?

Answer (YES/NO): NO